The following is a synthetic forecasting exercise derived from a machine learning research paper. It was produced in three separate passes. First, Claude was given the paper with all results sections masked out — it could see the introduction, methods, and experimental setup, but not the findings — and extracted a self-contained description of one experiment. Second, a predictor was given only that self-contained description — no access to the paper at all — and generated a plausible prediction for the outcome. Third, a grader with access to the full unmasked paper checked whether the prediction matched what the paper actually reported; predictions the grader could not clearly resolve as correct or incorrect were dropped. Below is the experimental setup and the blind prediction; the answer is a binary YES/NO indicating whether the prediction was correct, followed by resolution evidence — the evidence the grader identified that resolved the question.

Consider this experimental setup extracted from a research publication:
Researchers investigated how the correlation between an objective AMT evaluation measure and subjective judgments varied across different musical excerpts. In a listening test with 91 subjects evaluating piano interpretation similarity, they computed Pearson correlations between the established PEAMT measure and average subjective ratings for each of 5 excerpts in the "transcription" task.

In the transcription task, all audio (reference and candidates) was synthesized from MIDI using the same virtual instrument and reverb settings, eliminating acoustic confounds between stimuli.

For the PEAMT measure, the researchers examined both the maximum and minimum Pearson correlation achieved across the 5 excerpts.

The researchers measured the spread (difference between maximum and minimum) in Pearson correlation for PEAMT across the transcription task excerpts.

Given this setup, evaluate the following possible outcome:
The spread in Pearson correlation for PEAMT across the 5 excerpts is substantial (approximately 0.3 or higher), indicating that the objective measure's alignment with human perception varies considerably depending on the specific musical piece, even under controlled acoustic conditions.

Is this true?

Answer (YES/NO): YES